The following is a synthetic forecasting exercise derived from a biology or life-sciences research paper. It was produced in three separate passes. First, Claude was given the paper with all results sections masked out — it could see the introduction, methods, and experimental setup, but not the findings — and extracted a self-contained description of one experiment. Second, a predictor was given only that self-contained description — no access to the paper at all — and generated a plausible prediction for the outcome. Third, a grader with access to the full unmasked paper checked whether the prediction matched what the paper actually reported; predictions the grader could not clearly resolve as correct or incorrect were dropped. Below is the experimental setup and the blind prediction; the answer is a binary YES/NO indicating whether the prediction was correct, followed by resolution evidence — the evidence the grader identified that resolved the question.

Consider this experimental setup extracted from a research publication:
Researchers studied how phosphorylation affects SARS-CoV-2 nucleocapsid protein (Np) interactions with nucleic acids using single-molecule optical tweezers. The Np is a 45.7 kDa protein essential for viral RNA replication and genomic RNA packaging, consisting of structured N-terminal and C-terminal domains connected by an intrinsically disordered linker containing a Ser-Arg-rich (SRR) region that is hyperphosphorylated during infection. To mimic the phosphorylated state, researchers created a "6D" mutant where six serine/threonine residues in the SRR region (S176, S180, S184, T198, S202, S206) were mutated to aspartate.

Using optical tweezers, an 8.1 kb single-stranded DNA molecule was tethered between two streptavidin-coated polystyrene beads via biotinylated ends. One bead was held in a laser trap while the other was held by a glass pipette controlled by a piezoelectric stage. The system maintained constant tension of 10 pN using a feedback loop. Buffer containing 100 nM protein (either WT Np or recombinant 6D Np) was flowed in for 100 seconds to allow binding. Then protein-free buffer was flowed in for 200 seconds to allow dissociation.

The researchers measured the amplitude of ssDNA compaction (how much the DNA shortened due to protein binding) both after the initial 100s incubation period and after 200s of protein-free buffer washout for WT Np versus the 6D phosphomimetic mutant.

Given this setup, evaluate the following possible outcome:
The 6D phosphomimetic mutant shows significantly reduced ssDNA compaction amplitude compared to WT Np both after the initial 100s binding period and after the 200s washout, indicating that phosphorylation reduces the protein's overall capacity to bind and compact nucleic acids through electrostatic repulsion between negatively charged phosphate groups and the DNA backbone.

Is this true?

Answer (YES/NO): YES